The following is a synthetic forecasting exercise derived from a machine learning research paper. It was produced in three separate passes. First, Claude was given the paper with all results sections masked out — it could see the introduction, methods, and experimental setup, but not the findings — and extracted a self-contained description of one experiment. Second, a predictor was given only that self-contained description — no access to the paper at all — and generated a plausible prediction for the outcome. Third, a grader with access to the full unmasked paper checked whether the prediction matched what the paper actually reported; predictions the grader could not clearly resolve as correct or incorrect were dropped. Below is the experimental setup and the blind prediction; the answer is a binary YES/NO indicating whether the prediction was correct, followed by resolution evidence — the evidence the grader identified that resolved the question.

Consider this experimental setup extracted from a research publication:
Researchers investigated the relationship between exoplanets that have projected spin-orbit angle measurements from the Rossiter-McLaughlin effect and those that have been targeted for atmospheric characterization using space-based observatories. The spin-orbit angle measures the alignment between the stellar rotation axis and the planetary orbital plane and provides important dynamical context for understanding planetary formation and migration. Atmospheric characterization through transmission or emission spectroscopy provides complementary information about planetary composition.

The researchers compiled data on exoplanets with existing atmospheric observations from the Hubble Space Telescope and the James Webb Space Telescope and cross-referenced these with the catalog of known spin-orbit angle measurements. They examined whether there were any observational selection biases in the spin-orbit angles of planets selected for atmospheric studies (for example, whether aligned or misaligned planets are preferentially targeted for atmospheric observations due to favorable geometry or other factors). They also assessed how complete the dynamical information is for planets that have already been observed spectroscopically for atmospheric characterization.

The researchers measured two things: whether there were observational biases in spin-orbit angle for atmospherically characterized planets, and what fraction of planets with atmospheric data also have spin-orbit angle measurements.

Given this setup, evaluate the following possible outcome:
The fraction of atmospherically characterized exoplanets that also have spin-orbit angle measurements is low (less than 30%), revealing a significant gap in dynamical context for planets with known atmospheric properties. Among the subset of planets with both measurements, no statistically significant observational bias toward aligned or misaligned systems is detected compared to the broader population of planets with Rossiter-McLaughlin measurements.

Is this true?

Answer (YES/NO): NO